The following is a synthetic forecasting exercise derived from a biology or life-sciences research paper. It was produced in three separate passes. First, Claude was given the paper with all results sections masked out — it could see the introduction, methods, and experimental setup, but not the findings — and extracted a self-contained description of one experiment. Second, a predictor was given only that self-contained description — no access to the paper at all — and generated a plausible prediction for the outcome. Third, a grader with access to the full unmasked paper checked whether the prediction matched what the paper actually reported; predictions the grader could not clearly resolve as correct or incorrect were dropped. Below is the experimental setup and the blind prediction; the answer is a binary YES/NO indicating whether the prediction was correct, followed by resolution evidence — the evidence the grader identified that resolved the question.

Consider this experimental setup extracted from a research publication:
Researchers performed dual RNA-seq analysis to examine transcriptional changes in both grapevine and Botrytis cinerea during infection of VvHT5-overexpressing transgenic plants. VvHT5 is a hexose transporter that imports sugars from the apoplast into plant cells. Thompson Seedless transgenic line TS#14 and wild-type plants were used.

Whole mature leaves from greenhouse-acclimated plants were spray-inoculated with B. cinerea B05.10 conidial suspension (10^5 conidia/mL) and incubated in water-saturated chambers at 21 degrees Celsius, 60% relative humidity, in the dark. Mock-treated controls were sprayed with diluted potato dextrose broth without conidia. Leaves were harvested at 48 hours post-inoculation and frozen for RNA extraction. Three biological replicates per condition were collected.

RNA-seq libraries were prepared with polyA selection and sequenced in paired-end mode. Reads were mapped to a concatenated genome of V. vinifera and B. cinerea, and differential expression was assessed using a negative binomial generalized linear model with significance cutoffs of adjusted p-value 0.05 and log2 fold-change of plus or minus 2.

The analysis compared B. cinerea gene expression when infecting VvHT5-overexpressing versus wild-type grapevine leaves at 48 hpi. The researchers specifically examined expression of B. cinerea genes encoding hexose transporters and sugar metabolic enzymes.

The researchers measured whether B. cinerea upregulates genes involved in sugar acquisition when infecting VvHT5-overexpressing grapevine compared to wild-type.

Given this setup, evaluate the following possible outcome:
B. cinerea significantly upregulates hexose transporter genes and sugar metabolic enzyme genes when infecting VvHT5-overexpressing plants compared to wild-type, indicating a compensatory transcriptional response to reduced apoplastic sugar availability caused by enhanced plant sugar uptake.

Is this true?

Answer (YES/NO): NO